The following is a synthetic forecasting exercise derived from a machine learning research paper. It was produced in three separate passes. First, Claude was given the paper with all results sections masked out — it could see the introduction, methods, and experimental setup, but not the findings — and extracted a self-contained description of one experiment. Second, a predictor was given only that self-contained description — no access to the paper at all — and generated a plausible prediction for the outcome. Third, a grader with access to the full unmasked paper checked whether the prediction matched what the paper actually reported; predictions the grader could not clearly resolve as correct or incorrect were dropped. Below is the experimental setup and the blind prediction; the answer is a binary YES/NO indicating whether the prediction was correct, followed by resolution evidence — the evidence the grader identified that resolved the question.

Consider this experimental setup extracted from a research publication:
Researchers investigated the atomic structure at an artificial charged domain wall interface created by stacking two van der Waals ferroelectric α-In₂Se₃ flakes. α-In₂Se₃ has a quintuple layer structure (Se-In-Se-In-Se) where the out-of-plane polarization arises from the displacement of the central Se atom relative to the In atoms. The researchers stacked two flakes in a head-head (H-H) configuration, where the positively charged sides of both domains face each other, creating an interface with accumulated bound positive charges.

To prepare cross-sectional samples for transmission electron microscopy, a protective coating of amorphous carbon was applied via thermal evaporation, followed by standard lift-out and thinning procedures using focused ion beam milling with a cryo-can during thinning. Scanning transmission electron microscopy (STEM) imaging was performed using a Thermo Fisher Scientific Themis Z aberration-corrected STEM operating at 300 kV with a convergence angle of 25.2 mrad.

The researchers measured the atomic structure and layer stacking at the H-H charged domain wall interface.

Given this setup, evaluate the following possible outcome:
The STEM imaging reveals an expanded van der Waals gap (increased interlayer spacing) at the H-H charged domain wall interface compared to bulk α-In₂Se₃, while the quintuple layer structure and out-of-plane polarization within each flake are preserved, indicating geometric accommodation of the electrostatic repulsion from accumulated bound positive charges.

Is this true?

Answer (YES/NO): NO